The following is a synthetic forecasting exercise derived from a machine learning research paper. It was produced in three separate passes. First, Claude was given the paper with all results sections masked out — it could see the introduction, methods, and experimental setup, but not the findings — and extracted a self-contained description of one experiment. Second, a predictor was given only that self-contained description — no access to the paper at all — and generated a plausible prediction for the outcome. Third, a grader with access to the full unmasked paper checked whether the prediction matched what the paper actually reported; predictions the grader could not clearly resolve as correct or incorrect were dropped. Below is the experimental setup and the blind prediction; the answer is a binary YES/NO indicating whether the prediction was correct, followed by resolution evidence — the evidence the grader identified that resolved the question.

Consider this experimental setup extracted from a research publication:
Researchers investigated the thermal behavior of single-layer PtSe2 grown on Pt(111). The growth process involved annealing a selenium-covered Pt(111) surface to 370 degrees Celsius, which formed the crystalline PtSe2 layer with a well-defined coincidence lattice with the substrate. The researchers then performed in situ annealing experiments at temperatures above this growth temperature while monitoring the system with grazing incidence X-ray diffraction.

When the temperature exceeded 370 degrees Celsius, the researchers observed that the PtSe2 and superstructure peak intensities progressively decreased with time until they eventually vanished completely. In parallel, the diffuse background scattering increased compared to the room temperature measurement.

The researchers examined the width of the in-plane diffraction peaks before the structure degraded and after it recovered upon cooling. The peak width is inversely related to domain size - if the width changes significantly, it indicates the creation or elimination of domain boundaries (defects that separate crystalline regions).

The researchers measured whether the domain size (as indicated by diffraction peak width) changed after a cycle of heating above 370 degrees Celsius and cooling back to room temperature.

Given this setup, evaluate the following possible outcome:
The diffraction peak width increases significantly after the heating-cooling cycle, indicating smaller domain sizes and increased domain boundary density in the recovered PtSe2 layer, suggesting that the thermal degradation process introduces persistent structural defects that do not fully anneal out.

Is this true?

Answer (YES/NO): NO